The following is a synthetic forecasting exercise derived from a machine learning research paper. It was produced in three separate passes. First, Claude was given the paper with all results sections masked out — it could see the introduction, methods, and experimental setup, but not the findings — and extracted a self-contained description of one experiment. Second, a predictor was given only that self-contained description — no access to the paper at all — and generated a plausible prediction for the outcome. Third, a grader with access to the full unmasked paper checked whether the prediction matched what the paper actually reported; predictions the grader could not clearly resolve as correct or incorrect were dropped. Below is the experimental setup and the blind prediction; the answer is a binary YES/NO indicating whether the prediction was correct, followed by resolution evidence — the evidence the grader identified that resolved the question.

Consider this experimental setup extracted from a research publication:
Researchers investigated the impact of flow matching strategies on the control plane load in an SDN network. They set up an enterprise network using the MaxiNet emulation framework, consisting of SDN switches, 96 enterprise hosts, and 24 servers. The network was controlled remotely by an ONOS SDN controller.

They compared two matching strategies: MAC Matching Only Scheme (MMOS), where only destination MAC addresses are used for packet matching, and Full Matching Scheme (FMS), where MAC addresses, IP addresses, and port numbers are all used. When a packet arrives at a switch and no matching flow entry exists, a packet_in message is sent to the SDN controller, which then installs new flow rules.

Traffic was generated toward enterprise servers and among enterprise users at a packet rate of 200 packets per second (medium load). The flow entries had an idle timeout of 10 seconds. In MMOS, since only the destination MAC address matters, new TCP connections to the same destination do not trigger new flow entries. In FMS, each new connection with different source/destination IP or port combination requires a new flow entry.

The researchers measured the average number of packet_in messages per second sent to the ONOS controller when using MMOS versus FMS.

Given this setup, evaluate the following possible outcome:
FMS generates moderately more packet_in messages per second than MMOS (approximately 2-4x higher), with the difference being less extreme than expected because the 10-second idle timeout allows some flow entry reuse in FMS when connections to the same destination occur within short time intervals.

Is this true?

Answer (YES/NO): NO